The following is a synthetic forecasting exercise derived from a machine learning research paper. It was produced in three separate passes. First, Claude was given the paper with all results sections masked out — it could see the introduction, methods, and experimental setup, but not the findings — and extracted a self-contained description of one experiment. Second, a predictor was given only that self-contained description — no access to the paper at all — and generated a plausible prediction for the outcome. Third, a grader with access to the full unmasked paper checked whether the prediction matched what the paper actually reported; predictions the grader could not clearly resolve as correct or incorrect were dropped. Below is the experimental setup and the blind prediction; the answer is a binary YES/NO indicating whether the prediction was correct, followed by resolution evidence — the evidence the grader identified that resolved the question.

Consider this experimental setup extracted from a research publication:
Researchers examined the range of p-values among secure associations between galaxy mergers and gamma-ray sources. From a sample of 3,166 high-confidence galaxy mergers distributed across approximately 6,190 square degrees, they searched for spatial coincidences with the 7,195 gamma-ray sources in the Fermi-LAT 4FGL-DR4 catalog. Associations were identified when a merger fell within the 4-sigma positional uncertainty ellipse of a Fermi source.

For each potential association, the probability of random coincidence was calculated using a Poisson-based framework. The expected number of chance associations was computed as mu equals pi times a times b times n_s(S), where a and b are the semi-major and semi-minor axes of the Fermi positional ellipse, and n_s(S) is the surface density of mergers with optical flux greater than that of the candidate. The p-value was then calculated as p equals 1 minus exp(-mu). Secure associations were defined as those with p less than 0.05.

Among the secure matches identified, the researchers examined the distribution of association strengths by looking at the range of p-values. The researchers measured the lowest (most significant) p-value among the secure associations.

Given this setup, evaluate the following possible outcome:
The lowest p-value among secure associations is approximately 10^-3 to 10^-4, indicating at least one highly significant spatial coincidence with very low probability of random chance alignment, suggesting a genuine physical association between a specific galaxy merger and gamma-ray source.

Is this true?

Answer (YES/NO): YES